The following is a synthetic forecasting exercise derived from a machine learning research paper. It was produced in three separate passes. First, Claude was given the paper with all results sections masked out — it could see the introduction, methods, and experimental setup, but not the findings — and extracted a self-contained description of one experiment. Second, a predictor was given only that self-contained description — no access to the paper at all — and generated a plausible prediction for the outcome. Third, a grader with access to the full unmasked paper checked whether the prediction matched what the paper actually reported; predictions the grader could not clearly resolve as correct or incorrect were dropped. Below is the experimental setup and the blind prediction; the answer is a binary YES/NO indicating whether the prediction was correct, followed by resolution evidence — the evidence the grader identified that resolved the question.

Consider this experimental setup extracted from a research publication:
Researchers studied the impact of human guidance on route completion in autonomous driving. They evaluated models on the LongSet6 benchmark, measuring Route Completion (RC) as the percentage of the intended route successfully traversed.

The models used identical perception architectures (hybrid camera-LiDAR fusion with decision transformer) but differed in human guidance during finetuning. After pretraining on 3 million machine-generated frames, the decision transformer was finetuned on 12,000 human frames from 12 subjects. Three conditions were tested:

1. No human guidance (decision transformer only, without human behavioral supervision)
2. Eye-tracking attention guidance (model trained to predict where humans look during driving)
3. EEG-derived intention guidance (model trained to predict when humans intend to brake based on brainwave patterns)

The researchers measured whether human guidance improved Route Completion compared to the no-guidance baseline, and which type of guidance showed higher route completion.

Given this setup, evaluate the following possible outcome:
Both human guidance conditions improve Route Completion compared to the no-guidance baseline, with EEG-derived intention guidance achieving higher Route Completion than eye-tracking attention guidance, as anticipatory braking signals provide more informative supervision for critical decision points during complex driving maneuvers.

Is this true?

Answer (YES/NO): NO